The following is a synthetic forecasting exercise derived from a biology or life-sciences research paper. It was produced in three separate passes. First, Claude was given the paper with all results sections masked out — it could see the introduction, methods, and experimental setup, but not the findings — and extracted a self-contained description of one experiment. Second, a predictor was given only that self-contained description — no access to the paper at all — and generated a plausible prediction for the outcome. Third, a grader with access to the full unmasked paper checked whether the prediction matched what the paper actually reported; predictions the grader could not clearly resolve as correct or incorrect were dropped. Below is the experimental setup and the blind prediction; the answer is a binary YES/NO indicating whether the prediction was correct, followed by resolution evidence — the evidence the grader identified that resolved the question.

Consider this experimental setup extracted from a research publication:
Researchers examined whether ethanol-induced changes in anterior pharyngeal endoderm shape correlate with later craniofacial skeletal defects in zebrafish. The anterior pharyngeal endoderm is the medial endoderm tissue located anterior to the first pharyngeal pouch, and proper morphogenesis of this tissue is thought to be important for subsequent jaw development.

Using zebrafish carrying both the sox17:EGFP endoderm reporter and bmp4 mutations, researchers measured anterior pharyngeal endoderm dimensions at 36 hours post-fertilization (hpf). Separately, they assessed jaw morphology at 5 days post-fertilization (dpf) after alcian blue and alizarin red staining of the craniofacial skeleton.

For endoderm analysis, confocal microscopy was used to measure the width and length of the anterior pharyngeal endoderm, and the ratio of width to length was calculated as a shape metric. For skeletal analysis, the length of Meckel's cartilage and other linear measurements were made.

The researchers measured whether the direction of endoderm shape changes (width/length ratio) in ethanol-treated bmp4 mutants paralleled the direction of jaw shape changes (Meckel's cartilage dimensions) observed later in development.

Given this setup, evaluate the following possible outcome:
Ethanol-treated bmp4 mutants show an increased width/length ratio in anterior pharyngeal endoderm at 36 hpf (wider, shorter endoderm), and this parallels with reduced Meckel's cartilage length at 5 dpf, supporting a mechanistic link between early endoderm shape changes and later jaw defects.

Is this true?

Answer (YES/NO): NO